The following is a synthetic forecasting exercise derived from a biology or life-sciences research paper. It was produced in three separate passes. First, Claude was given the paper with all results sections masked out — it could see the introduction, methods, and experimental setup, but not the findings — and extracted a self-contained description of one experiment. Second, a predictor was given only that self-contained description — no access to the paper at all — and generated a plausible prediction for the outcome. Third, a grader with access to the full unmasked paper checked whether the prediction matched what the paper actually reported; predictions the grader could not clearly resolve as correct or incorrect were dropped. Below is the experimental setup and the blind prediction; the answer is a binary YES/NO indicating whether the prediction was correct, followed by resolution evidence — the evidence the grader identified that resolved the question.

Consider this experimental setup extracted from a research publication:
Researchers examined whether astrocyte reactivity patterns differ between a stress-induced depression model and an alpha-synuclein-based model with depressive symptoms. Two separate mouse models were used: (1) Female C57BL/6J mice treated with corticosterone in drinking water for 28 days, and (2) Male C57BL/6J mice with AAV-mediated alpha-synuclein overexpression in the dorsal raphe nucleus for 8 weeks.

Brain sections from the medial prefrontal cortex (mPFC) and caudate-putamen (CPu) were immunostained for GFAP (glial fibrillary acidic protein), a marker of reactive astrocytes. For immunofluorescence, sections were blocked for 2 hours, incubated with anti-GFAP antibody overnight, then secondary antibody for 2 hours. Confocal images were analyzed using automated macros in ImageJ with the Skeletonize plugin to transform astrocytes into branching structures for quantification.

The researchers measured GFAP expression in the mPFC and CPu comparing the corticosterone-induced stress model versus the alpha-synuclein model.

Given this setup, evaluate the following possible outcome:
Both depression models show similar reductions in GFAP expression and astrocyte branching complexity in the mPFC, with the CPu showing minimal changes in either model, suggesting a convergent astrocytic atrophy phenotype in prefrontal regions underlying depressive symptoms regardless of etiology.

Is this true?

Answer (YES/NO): NO